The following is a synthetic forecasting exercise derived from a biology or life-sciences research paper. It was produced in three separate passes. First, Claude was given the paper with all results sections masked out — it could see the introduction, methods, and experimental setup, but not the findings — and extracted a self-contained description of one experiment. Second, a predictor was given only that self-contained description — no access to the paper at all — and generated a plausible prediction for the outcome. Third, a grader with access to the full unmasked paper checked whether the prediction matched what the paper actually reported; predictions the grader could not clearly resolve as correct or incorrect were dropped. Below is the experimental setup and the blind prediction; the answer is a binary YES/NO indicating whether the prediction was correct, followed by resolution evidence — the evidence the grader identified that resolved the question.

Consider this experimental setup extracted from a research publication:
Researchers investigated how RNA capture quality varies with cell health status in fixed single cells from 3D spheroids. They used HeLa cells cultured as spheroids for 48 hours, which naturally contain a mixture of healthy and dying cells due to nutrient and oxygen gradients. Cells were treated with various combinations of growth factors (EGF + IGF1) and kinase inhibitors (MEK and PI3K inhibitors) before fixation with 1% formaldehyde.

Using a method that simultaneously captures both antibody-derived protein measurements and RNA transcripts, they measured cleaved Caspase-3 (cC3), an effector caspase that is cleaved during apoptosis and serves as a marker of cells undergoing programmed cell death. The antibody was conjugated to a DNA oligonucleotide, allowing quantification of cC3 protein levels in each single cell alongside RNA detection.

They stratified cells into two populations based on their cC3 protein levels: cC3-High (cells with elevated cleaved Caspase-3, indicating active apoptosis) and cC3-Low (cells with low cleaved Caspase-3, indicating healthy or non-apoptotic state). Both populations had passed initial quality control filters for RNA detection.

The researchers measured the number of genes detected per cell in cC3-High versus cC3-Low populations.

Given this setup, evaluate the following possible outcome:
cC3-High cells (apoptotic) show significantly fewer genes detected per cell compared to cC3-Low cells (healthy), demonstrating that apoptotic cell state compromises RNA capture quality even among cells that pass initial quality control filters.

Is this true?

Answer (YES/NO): YES